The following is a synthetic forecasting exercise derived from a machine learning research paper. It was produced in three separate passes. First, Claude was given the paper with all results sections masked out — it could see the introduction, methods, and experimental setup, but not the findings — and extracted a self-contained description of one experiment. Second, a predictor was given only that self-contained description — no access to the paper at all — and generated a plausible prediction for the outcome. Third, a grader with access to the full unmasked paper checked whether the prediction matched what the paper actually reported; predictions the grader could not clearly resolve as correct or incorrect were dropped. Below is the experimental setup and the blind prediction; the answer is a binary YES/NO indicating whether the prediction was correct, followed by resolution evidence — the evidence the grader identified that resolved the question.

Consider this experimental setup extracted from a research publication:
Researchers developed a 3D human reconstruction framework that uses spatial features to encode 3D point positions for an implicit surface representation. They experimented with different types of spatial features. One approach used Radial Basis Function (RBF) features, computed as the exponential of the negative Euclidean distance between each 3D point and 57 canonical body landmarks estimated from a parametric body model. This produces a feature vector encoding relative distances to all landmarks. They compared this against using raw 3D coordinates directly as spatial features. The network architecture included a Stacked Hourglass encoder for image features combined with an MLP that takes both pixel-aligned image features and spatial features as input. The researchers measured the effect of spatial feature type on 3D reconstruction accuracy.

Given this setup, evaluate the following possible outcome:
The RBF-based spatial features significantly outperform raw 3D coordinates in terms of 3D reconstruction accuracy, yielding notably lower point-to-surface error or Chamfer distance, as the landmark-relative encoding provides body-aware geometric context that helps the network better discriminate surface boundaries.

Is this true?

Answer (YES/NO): NO